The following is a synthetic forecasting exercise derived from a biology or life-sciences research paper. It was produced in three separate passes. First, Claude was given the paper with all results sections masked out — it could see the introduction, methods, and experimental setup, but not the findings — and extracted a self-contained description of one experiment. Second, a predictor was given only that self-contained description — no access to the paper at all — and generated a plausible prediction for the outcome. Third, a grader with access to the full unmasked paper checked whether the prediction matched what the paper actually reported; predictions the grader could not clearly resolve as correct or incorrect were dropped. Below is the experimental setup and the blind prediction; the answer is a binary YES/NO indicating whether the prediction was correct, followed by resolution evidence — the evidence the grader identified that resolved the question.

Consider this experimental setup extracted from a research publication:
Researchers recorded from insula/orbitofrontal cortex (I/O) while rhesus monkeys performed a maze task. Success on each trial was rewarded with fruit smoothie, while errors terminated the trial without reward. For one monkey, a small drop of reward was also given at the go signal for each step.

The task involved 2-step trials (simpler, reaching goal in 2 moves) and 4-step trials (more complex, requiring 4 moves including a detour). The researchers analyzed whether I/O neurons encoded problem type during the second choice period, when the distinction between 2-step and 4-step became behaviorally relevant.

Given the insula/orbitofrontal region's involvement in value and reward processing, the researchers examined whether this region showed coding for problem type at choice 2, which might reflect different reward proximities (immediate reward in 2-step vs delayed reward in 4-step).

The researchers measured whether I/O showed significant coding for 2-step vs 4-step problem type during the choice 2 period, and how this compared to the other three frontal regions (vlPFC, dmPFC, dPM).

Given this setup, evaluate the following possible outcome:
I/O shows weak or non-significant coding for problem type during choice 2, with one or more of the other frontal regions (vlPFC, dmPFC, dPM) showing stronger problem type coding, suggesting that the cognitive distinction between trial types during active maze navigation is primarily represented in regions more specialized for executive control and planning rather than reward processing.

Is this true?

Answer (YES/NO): NO